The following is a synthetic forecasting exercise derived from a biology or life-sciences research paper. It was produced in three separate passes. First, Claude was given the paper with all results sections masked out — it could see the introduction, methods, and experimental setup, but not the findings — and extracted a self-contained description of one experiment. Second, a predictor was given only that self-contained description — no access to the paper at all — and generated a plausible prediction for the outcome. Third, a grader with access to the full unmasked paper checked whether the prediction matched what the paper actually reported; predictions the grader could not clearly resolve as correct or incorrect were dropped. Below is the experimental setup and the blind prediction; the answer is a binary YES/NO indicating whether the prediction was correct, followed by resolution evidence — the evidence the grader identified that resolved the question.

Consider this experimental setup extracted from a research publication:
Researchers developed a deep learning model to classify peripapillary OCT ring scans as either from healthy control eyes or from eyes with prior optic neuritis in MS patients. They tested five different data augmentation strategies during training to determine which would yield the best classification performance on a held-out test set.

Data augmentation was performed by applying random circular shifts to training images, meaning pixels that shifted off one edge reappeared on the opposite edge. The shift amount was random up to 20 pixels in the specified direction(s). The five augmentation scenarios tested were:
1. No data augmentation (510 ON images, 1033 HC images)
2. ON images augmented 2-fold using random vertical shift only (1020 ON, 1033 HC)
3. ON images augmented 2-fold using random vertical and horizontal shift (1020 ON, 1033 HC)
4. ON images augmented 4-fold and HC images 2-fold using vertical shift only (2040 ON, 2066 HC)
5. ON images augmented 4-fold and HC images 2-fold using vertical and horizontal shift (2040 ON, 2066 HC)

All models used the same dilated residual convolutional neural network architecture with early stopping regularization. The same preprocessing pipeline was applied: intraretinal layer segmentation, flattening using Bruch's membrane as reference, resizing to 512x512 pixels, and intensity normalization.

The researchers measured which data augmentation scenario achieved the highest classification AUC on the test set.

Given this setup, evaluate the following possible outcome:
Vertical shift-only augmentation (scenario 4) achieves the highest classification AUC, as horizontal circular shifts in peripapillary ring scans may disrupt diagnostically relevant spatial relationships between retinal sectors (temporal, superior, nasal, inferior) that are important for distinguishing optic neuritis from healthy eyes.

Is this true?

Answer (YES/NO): NO